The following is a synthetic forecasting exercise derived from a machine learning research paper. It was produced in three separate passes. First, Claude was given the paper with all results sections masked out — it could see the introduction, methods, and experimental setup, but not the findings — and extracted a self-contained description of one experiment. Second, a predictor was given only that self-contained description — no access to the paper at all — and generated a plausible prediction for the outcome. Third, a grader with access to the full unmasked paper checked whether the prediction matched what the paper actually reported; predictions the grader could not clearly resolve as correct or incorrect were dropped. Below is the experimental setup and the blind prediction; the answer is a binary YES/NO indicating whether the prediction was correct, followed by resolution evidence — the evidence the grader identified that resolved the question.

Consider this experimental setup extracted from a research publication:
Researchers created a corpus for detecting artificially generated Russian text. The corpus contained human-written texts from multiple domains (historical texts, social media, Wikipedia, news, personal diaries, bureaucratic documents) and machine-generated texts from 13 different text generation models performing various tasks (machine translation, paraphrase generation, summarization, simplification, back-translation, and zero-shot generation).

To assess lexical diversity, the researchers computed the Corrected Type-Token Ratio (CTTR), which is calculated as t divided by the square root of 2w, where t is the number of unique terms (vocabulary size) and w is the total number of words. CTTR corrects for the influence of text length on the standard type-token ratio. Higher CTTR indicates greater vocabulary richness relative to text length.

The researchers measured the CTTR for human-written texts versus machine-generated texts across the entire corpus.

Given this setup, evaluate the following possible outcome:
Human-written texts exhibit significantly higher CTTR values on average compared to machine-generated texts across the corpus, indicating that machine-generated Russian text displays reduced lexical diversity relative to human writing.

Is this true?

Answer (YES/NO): NO